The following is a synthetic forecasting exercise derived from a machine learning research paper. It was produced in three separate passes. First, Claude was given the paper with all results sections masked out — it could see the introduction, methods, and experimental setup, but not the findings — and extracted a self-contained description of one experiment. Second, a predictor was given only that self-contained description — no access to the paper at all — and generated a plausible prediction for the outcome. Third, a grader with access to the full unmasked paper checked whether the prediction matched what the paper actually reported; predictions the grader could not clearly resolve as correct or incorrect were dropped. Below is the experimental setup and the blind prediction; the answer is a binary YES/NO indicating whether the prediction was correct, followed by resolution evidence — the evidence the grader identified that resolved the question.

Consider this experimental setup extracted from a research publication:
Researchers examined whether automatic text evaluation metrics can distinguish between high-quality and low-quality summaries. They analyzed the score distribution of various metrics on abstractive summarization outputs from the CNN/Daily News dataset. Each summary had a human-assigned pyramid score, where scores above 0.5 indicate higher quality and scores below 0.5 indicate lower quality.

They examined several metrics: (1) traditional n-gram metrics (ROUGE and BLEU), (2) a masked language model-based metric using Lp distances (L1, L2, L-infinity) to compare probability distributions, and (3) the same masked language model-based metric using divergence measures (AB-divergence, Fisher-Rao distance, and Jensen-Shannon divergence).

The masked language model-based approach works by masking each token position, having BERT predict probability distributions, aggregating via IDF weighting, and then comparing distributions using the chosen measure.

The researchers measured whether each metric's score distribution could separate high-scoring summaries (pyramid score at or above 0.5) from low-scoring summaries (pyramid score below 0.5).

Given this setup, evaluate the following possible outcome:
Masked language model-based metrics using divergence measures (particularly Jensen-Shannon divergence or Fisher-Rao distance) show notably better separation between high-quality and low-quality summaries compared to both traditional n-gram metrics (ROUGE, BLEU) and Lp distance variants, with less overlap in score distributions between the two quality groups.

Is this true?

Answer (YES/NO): YES